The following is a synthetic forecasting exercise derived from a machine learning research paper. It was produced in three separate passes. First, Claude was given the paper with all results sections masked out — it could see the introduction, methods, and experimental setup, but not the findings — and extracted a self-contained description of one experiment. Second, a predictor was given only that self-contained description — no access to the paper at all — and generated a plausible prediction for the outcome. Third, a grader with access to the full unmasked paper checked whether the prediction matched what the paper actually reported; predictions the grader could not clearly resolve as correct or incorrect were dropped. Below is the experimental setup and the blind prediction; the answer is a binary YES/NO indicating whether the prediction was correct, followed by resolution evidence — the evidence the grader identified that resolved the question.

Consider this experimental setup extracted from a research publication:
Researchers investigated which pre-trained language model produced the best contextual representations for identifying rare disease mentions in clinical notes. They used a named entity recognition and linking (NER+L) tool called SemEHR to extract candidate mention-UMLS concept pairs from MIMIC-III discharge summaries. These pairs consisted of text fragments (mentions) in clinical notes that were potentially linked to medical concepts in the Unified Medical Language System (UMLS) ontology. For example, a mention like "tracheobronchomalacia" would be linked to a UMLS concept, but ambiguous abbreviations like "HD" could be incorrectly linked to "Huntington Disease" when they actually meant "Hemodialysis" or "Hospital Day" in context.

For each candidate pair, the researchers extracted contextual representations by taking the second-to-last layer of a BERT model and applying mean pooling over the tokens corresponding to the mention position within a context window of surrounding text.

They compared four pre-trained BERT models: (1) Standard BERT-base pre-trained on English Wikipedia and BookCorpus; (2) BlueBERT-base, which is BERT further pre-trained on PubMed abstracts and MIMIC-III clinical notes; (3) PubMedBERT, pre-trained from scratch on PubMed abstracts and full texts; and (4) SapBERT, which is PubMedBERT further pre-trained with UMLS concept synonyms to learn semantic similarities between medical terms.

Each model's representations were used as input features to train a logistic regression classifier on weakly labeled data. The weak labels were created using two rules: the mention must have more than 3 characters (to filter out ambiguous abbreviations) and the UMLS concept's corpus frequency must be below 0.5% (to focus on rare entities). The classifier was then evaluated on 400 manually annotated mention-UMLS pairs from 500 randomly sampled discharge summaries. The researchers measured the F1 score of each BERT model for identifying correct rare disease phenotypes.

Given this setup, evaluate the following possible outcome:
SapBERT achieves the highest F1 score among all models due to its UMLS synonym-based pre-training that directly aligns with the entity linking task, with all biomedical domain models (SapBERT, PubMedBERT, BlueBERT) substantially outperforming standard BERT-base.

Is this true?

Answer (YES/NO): NO